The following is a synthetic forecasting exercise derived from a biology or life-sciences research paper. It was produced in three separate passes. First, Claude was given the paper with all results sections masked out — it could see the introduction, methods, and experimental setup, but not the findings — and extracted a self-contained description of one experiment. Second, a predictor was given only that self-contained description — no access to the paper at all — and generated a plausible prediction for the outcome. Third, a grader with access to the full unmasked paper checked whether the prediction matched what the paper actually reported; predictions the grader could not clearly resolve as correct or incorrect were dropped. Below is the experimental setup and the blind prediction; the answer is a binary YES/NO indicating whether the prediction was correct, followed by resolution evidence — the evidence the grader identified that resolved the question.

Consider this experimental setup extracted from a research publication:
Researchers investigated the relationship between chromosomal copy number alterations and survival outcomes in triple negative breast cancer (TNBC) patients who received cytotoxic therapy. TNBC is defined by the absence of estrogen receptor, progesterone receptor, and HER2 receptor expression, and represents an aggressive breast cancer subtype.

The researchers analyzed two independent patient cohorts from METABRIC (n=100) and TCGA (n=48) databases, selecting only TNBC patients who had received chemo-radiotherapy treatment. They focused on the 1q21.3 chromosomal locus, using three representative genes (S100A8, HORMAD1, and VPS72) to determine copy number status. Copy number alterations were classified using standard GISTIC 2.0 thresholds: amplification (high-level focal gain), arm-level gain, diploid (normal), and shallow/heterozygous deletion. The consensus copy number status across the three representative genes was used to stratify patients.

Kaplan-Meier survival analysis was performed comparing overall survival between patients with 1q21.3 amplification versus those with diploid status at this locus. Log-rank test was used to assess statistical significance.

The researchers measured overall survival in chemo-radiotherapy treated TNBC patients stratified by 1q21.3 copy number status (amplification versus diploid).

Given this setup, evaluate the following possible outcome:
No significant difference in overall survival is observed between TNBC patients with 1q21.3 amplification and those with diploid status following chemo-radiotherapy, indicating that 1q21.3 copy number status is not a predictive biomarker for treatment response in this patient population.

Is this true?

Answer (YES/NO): NO